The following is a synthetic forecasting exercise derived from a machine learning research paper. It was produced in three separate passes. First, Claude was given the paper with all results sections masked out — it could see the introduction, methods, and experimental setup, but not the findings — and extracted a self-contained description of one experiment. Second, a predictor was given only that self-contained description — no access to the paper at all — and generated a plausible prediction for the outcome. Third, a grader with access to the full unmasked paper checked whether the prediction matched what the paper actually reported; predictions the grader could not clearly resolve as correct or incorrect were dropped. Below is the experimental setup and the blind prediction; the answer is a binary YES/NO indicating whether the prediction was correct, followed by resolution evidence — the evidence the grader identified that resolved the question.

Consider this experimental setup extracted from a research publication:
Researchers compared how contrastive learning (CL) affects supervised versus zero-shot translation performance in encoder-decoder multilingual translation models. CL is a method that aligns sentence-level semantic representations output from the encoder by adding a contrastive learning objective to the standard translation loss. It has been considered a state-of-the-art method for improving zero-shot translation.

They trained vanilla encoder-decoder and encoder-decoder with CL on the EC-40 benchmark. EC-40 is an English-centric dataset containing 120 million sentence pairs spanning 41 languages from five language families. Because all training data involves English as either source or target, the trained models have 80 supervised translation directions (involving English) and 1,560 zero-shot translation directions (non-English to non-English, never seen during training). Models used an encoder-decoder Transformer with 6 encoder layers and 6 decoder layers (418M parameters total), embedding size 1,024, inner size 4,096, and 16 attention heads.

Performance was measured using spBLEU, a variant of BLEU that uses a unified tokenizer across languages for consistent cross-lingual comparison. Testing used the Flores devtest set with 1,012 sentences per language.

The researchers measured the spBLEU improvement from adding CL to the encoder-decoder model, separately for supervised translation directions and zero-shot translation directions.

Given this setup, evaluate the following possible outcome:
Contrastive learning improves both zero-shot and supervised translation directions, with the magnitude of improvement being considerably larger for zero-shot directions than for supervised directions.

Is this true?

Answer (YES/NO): YES